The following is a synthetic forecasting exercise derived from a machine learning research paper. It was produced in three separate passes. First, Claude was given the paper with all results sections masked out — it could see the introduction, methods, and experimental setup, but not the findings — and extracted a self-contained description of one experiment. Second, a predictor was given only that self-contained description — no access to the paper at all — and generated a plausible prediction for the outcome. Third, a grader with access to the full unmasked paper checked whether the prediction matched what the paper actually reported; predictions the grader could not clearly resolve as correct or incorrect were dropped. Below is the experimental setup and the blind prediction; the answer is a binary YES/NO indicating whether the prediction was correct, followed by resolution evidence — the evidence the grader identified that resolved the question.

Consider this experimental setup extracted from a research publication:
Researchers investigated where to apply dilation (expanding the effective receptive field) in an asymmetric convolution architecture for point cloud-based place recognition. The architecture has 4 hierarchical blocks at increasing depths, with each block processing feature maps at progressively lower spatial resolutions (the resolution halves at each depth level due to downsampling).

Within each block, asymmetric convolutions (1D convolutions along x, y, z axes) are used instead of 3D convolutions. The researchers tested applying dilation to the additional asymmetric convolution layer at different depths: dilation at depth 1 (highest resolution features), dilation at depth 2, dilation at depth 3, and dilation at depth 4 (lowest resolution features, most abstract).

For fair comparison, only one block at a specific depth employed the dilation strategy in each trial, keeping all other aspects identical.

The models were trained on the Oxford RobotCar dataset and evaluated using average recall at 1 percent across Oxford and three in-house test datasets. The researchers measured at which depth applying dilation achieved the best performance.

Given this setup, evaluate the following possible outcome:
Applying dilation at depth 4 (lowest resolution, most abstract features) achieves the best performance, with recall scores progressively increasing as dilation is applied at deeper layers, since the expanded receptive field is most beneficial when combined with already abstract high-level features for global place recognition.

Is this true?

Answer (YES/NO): NO